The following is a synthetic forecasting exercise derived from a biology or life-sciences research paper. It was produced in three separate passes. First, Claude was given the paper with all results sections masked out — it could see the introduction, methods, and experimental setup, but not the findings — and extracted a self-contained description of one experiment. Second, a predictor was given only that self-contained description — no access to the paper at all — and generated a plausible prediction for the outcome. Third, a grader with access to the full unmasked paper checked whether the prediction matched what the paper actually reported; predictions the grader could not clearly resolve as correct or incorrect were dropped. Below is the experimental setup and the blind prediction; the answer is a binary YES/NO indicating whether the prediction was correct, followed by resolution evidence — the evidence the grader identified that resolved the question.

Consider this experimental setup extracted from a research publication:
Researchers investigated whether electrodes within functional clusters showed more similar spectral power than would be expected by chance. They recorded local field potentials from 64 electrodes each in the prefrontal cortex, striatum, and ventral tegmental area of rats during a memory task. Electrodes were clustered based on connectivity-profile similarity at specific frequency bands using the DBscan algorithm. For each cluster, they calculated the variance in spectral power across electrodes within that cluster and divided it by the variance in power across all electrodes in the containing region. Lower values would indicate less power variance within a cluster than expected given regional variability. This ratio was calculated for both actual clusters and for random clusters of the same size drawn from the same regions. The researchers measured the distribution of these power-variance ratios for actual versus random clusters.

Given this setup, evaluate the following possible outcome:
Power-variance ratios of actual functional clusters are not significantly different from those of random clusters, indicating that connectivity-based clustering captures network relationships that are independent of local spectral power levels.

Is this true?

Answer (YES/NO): NO